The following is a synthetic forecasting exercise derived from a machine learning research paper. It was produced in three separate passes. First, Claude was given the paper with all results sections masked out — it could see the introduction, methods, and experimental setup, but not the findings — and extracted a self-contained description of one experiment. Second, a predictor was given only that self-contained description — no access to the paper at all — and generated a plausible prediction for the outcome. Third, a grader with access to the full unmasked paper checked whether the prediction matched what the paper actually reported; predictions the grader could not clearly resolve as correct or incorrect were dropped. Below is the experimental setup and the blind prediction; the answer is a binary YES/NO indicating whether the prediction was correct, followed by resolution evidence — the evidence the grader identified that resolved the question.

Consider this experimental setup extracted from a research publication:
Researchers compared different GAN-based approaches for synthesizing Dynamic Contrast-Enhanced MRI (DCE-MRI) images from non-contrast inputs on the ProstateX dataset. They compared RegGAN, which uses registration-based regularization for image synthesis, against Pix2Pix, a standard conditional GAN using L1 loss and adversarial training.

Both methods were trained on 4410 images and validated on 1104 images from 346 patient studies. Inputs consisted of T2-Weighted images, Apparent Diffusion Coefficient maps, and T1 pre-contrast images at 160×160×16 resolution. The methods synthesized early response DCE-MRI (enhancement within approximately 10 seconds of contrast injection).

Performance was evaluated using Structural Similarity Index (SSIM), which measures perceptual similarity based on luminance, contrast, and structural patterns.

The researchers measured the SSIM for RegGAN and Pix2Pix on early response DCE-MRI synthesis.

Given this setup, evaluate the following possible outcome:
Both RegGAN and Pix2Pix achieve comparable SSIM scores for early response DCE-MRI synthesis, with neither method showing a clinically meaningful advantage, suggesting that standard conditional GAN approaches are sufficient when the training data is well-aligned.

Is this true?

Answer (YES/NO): NO